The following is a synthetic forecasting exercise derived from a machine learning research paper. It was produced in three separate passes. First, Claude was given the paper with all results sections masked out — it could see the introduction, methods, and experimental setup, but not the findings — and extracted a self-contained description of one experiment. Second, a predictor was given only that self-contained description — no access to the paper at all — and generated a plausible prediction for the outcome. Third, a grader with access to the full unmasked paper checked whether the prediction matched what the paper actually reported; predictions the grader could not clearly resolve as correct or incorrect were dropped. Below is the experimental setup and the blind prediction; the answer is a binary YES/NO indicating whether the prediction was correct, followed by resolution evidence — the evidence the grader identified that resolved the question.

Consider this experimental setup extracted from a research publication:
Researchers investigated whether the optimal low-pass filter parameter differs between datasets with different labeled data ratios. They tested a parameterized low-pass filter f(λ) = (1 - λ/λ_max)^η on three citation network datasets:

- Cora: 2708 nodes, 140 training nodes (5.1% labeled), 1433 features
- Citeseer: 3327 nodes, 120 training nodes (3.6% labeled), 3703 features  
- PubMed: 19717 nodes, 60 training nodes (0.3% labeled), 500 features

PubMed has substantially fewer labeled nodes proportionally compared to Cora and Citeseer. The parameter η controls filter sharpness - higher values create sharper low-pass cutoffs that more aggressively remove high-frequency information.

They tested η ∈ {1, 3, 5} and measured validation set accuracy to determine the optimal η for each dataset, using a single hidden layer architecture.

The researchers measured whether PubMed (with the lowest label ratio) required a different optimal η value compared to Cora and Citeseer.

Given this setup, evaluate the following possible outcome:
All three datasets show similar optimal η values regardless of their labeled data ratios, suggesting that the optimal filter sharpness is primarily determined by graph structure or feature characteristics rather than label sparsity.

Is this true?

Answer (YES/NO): NO